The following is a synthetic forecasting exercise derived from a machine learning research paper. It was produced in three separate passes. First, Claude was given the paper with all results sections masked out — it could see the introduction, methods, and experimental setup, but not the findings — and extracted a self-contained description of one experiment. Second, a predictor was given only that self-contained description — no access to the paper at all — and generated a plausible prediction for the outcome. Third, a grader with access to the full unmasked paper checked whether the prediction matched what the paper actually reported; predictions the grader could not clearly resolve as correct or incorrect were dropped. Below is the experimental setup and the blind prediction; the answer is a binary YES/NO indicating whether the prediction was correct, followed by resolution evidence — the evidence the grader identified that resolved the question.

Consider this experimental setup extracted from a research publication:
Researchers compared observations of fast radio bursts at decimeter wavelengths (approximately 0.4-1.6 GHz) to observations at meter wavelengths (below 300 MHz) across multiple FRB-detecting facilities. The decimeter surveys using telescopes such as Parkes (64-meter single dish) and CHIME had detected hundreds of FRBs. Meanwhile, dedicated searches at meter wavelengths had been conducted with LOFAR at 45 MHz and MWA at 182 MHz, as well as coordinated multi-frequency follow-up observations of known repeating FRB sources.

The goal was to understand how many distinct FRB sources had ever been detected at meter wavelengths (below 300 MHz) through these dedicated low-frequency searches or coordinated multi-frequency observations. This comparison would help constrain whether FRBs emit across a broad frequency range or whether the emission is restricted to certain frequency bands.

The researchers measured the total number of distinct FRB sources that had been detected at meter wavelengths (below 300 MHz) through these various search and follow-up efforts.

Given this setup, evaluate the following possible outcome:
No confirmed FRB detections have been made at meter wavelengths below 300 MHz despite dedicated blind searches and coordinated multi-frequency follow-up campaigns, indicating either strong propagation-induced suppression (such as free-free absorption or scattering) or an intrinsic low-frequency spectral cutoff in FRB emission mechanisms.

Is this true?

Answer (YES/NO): NO